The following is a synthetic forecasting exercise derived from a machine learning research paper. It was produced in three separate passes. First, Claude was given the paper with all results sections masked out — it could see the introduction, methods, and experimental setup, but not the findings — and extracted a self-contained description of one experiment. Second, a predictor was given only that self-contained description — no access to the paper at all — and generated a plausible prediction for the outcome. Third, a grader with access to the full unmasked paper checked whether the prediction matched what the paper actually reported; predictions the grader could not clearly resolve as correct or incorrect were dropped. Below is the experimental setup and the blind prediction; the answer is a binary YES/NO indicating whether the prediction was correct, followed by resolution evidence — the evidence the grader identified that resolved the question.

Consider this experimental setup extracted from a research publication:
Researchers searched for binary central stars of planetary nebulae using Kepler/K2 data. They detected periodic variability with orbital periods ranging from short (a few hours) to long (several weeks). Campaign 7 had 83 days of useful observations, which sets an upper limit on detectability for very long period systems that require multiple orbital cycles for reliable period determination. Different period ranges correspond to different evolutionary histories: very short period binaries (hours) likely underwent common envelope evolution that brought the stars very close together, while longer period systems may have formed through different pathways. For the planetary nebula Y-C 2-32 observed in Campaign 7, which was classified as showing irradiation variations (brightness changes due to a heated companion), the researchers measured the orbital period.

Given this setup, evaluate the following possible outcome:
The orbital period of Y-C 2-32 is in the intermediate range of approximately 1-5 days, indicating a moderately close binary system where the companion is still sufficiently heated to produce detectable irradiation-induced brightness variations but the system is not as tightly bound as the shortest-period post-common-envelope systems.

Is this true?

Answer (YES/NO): NO